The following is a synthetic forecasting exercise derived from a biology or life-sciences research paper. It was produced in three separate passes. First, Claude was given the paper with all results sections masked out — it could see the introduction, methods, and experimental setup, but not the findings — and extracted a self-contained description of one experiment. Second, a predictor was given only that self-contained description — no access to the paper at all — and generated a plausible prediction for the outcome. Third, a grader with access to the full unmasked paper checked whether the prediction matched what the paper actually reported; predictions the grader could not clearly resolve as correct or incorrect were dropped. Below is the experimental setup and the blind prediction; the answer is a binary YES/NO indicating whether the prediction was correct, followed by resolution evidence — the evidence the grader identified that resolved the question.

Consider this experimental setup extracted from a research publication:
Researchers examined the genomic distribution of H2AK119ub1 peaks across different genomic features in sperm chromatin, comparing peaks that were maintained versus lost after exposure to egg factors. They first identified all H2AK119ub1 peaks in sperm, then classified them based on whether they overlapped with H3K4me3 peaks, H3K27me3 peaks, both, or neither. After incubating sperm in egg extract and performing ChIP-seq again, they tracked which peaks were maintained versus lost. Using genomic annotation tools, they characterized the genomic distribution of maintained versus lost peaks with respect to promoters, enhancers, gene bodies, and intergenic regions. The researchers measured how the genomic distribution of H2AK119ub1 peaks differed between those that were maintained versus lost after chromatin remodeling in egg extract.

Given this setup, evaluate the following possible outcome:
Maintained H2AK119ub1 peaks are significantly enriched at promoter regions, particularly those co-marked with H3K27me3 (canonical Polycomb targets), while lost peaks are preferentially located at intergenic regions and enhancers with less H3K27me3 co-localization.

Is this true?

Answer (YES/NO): NO